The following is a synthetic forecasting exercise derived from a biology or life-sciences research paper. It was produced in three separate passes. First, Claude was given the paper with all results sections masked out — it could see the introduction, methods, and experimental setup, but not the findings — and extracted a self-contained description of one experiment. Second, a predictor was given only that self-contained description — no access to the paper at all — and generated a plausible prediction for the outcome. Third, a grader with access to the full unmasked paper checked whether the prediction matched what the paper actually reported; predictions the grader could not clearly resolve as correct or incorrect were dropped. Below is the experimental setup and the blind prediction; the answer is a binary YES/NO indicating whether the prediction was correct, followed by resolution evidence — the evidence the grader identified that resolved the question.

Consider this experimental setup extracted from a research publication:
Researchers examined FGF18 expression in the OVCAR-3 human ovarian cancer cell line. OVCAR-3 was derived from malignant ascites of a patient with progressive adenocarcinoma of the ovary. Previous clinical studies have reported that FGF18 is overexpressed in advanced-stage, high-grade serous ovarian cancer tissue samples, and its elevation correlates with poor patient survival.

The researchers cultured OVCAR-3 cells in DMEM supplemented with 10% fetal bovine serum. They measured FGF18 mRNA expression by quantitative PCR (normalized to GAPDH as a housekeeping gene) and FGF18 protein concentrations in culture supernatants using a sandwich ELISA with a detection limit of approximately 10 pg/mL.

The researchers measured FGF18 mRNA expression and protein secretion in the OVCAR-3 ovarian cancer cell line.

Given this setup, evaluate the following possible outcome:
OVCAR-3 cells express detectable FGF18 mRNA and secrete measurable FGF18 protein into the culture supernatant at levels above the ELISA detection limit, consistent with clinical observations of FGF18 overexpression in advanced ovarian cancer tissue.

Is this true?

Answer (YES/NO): YES